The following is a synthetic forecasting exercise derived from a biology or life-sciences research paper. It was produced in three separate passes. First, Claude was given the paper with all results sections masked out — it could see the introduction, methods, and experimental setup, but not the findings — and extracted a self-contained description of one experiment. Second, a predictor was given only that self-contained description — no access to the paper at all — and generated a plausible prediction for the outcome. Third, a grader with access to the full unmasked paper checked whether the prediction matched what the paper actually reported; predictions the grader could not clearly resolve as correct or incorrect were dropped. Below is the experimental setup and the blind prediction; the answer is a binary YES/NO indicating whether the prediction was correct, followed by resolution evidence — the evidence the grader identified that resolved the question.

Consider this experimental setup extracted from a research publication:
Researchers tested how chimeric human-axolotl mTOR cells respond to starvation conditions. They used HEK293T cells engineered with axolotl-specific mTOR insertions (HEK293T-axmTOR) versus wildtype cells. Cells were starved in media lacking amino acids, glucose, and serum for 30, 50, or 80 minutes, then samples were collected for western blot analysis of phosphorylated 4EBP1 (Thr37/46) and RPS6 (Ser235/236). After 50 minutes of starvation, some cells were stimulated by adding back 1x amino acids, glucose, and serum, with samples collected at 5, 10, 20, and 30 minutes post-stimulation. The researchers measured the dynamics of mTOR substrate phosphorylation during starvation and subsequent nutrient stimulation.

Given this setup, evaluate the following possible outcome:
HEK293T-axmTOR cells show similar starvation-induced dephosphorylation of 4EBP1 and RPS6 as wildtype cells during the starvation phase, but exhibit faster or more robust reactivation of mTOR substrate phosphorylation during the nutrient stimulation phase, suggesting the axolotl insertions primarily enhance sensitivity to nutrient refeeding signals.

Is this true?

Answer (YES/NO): NO